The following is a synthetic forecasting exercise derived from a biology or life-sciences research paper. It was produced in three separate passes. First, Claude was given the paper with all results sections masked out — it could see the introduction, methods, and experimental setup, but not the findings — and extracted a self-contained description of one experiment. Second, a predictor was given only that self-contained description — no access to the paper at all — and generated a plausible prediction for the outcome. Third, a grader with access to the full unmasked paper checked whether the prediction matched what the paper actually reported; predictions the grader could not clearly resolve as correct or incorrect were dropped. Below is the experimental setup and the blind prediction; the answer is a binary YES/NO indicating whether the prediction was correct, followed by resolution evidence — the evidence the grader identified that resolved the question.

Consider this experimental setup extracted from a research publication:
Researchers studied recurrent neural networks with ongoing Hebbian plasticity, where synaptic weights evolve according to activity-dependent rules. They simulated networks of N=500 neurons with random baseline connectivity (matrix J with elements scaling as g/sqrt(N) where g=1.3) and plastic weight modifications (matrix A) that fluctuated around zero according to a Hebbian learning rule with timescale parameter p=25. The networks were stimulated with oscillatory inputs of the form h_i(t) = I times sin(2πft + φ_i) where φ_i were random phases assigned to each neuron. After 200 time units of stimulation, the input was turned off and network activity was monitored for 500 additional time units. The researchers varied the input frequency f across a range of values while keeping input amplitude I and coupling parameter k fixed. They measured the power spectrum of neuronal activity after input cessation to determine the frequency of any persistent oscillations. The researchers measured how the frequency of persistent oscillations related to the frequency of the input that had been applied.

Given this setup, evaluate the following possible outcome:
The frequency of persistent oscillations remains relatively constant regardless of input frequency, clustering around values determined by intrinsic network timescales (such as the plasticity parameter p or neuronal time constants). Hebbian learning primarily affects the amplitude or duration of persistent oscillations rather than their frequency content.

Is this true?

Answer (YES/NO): NO